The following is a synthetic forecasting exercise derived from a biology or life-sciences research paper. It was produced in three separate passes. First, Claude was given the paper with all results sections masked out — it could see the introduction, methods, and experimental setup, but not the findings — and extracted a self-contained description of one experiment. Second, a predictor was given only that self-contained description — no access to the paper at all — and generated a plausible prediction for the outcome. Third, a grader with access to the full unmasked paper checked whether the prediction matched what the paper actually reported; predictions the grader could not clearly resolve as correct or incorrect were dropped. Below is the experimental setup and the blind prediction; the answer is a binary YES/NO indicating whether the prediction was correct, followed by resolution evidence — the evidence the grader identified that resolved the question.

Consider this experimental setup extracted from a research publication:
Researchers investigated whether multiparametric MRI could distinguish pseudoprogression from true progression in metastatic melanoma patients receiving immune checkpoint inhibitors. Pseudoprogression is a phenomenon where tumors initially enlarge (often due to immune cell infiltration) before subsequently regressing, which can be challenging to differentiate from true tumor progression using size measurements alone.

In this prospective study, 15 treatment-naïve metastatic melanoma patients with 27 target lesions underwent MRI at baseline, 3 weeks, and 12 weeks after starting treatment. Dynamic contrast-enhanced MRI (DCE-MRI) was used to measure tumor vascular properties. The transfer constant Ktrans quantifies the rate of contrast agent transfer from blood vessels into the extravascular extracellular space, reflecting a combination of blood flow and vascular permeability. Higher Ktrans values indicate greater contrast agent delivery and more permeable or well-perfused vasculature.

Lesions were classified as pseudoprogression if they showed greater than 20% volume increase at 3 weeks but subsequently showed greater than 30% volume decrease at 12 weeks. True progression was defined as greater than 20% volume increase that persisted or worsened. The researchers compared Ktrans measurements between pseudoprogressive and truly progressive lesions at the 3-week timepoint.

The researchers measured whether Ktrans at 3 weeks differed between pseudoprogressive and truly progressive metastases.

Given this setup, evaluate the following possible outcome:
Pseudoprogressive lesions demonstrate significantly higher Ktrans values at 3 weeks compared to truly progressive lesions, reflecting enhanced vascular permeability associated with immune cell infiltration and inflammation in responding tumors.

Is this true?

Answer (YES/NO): NO